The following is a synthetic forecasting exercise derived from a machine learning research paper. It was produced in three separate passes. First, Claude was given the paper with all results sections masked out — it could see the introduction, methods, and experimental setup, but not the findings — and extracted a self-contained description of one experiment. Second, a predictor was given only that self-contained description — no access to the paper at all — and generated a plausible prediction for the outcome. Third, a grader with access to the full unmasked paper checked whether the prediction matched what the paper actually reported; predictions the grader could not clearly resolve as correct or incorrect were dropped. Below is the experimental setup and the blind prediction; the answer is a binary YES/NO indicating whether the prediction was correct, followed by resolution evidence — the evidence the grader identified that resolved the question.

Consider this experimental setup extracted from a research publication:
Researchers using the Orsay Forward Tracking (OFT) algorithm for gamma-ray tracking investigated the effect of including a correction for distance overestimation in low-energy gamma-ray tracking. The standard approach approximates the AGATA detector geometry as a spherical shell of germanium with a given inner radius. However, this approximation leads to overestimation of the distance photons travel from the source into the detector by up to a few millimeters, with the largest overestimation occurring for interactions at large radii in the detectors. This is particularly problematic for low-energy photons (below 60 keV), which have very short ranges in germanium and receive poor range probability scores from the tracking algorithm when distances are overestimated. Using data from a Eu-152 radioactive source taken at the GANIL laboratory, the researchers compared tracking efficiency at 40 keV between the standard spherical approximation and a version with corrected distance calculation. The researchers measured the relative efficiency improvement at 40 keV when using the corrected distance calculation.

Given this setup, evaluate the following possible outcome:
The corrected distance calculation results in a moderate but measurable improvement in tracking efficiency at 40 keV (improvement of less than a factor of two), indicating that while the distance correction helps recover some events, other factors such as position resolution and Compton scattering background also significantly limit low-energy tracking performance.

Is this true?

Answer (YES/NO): NO